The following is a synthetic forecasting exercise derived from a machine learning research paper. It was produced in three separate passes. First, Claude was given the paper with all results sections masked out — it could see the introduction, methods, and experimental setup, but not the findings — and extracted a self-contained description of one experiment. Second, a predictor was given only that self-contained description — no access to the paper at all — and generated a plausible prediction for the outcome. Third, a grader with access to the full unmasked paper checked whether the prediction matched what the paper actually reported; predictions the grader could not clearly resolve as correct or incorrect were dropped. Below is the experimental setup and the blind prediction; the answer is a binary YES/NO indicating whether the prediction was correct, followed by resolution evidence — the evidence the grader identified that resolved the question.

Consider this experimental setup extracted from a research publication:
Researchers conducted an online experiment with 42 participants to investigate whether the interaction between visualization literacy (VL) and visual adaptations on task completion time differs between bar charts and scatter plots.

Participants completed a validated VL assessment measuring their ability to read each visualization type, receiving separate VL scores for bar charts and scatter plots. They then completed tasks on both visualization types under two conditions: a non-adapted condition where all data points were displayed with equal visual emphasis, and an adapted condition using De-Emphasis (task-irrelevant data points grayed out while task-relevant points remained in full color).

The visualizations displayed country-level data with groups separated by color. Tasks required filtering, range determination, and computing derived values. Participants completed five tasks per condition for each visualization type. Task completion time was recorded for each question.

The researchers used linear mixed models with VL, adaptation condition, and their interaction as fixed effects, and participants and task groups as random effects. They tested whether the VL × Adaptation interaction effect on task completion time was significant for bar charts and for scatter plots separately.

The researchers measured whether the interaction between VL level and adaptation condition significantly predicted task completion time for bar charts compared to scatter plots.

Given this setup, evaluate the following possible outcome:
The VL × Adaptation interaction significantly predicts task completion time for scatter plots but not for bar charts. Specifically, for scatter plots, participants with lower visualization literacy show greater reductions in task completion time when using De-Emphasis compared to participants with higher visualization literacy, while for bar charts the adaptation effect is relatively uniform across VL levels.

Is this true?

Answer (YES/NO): NO